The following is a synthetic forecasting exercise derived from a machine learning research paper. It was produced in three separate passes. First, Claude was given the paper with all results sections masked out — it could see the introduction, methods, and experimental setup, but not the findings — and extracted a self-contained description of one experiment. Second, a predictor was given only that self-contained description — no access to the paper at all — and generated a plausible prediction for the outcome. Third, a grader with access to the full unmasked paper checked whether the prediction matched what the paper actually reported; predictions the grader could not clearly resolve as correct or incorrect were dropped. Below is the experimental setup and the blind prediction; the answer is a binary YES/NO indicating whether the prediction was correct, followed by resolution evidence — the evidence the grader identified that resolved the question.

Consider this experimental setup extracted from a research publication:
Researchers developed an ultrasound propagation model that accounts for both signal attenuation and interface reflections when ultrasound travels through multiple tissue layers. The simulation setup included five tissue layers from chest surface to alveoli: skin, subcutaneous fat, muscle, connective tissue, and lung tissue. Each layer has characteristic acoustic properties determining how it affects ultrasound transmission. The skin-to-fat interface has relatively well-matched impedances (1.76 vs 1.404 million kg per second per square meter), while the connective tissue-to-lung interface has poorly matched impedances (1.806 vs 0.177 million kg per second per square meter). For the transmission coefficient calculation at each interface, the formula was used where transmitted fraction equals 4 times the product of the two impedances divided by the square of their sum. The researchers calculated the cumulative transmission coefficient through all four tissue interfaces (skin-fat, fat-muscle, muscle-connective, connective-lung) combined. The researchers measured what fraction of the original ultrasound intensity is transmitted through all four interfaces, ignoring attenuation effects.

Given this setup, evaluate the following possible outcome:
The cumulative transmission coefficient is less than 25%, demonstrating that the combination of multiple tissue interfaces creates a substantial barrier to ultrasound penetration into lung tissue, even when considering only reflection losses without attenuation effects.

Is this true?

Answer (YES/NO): NO